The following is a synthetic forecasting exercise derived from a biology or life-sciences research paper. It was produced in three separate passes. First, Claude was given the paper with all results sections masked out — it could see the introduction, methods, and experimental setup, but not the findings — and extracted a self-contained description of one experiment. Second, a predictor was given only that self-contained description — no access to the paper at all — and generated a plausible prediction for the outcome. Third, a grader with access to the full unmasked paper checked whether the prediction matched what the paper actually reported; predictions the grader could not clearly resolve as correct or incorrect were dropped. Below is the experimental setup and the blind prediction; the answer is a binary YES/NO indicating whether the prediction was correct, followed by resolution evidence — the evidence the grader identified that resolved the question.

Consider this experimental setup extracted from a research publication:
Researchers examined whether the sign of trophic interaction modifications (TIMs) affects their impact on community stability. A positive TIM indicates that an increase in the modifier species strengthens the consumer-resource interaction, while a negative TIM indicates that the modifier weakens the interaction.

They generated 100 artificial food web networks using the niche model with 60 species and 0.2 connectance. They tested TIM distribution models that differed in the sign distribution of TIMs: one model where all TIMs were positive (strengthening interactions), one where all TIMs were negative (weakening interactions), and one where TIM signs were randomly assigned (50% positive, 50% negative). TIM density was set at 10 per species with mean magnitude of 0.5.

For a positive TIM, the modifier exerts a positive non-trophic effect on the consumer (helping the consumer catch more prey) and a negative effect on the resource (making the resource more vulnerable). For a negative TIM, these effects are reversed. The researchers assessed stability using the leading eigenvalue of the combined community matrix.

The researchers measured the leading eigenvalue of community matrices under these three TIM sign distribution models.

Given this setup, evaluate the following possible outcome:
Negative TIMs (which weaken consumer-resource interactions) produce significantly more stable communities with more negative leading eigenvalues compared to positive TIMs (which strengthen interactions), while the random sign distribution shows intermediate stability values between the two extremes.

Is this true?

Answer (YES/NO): NO